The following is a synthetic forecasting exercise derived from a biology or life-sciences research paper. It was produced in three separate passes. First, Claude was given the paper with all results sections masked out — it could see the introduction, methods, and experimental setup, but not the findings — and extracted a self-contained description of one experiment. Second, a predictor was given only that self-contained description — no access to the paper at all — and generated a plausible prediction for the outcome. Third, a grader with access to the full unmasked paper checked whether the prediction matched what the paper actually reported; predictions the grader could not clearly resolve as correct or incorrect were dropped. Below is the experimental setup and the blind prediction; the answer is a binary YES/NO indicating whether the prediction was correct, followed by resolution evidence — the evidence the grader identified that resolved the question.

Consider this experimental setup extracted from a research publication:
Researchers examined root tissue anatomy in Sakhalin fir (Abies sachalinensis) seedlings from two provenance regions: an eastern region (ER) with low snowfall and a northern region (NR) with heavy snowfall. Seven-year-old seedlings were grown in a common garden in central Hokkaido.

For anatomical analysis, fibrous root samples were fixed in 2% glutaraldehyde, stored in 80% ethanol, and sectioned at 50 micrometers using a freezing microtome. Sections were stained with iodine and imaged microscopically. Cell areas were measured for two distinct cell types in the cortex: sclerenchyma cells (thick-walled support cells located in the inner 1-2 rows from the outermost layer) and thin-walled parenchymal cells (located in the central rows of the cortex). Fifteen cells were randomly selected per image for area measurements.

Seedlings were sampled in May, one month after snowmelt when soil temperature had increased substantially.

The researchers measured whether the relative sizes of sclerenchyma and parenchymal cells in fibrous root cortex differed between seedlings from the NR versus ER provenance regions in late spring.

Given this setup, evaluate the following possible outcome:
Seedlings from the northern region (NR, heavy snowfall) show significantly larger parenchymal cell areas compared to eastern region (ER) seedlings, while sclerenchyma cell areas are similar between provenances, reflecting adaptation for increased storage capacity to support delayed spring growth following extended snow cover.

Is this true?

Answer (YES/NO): NO